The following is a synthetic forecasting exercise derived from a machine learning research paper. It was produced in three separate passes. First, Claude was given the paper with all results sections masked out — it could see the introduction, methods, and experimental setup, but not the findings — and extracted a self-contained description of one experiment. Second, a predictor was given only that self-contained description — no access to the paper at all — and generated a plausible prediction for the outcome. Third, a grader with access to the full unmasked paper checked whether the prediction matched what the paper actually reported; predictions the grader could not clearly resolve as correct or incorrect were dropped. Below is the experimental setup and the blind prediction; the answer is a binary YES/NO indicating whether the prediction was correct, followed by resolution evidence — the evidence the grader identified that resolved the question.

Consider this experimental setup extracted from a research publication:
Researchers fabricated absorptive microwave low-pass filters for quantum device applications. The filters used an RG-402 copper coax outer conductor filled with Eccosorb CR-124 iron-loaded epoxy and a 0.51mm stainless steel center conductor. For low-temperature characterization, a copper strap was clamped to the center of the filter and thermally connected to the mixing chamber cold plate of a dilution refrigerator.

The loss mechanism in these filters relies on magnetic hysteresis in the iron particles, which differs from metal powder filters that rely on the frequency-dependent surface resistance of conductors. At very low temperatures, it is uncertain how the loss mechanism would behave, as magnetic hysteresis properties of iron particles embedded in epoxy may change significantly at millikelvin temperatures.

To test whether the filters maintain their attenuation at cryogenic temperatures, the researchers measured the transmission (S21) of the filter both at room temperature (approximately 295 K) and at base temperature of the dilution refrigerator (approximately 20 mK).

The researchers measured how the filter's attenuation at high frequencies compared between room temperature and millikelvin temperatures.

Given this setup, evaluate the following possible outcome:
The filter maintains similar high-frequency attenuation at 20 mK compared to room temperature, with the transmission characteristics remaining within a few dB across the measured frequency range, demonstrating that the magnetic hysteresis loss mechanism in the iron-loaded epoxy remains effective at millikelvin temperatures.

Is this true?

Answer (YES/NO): YES